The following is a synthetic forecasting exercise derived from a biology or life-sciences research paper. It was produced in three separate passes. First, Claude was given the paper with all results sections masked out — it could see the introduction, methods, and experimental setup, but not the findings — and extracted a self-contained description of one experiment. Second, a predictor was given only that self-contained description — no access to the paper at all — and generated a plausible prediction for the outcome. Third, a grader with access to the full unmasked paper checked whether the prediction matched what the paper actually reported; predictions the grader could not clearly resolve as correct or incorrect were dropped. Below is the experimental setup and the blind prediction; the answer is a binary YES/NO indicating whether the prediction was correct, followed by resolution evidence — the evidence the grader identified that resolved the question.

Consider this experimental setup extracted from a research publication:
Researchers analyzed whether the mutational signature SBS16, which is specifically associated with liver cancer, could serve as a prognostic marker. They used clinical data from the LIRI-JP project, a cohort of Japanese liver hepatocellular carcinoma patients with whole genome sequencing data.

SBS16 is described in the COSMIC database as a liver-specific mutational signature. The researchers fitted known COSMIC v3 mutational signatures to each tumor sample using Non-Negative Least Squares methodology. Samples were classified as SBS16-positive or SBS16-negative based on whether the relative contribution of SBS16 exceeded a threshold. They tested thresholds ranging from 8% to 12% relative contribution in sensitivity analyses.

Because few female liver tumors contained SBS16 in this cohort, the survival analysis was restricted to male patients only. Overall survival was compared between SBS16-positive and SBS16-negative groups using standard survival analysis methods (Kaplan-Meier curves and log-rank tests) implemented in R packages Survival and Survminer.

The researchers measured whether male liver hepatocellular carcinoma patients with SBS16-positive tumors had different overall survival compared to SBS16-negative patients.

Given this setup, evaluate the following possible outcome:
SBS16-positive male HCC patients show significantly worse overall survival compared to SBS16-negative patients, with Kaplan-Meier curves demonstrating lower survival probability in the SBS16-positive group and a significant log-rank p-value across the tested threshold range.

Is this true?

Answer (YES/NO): NO